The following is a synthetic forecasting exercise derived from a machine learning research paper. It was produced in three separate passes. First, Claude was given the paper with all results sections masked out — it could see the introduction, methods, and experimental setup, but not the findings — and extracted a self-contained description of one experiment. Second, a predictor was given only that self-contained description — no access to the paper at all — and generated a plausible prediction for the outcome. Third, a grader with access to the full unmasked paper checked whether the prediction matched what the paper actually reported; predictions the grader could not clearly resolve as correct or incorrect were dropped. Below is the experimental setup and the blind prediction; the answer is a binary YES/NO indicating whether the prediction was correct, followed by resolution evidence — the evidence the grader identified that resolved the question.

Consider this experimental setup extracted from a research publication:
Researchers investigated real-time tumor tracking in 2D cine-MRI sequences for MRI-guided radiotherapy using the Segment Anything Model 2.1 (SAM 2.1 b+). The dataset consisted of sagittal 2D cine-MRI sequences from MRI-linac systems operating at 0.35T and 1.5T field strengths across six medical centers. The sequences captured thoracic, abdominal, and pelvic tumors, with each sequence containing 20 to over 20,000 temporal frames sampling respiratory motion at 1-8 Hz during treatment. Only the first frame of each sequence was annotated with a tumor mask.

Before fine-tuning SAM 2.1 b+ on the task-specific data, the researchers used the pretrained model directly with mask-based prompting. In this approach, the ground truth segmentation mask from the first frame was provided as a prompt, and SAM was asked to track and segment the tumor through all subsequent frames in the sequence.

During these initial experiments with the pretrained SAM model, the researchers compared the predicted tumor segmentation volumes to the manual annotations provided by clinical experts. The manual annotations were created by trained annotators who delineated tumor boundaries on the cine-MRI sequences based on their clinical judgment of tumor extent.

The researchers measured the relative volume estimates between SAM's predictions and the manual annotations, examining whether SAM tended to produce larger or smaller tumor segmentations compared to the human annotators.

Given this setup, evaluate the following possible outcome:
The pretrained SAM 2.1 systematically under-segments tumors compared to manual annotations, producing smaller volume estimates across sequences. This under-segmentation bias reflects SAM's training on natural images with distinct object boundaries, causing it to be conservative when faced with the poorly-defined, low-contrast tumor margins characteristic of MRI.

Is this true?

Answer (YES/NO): YES